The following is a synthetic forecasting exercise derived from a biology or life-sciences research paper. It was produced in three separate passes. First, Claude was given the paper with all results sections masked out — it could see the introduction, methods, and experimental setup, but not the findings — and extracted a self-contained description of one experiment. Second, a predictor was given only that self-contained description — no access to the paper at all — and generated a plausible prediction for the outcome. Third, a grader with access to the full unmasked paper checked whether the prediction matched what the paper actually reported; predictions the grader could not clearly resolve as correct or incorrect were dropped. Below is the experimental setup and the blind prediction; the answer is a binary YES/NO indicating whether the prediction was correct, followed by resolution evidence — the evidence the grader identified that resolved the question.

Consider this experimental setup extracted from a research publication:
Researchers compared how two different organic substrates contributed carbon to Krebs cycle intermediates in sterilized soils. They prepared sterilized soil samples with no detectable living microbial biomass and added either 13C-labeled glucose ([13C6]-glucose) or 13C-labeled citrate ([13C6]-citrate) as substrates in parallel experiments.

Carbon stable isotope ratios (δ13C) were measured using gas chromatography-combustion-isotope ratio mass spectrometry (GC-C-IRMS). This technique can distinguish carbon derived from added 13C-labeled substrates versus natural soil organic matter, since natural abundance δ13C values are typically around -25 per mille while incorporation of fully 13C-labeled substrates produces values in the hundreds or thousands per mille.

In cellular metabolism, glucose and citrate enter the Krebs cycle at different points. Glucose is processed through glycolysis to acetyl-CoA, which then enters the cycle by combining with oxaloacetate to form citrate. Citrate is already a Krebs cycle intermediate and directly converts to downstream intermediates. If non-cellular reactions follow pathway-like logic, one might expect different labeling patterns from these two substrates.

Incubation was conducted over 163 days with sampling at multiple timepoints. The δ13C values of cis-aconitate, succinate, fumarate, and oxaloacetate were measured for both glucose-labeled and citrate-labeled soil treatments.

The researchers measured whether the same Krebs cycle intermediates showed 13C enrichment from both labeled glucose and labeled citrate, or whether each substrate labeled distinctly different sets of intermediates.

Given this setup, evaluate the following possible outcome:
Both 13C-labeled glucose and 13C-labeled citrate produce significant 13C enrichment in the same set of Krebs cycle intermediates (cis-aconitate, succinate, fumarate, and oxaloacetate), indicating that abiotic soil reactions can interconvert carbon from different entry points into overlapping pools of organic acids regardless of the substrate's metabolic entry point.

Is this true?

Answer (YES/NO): NO